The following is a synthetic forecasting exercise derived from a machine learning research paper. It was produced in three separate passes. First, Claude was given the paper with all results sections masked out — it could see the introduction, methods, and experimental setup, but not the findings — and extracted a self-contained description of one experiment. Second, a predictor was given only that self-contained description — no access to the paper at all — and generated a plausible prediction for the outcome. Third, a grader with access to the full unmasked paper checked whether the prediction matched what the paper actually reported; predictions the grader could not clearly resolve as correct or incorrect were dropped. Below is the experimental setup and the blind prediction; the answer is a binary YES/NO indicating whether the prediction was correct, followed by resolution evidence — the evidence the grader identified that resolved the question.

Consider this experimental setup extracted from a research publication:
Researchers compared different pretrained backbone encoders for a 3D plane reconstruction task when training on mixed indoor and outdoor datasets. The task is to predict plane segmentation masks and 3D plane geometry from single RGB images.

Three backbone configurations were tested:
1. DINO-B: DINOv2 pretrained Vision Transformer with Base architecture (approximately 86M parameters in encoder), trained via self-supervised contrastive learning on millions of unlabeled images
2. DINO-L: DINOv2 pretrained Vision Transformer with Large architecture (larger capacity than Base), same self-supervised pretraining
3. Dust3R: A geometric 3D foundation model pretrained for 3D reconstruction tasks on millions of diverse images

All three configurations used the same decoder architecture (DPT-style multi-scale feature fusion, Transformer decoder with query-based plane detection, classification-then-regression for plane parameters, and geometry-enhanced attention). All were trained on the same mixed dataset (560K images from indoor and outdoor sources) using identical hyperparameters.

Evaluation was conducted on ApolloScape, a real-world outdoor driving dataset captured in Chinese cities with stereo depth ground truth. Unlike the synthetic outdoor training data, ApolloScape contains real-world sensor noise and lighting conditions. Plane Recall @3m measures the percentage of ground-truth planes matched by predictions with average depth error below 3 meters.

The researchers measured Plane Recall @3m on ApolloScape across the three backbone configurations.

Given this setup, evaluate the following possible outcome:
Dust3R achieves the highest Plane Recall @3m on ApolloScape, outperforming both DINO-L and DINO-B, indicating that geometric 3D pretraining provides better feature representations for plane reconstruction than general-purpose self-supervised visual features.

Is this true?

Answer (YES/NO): NO